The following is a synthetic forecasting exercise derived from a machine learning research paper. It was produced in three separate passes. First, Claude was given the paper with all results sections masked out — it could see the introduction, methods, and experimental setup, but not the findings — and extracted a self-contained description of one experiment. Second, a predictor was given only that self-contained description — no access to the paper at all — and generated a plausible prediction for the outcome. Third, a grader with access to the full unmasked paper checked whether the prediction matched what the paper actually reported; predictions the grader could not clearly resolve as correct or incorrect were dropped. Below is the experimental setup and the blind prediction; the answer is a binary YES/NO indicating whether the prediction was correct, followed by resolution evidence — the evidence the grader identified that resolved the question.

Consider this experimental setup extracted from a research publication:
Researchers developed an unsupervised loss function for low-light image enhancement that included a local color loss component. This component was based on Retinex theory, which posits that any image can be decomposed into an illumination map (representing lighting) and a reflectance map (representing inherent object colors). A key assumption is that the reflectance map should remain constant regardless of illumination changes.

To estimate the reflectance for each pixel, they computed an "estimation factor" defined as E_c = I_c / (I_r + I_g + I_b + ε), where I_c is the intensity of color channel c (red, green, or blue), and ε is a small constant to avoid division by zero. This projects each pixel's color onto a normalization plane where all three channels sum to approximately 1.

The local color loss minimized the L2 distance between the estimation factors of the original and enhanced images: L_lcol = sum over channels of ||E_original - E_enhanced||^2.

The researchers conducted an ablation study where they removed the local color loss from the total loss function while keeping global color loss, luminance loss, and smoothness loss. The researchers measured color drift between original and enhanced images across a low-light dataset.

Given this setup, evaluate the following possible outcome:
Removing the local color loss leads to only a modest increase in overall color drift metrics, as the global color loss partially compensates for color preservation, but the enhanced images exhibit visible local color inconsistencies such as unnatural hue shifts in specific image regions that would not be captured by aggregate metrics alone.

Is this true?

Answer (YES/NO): NO